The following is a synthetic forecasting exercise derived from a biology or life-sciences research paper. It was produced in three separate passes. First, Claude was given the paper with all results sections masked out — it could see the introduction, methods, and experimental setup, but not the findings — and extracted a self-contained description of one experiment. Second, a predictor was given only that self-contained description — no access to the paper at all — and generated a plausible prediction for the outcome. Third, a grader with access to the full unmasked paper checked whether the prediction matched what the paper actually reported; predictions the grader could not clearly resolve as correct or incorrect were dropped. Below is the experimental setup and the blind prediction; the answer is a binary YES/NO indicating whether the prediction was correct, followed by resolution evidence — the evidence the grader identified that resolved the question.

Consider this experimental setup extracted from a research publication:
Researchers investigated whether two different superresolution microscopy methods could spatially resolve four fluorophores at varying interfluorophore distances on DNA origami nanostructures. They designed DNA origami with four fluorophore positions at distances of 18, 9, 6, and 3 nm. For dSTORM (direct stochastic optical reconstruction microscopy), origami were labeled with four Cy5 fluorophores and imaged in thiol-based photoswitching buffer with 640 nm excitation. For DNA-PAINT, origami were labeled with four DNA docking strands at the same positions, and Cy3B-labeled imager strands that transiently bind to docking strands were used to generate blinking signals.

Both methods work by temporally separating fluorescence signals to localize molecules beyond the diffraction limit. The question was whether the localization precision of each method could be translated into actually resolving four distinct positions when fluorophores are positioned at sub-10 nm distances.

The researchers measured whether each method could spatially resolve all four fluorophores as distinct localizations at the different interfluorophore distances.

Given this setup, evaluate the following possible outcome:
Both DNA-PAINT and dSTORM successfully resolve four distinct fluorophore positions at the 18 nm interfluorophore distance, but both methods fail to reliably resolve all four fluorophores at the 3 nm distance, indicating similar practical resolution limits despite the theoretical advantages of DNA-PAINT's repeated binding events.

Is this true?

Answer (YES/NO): NO